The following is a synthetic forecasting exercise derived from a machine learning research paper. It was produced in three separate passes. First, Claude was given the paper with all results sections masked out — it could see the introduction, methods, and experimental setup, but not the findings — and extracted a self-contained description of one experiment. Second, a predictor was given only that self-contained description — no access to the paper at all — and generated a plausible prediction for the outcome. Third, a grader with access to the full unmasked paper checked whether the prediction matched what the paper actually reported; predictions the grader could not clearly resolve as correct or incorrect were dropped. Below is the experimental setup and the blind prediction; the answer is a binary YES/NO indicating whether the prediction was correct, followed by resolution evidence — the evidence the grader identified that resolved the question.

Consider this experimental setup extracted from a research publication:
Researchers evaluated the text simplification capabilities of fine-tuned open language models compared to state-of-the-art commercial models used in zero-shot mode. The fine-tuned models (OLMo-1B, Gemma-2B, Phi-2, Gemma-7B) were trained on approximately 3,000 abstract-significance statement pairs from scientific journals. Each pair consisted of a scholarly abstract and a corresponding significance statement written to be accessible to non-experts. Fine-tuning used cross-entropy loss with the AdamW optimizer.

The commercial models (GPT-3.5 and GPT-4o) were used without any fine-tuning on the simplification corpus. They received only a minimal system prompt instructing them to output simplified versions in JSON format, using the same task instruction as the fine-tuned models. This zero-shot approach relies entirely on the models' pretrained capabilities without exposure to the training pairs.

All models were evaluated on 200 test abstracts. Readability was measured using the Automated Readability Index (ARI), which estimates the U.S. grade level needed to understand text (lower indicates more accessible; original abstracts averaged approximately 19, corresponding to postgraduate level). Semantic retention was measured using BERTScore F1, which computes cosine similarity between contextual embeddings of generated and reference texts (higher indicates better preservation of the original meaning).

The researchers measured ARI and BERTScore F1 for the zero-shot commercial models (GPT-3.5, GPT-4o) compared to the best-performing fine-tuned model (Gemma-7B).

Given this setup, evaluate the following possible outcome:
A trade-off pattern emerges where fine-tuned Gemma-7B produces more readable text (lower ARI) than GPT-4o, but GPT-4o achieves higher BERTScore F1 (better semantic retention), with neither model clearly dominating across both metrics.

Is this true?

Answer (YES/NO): NO